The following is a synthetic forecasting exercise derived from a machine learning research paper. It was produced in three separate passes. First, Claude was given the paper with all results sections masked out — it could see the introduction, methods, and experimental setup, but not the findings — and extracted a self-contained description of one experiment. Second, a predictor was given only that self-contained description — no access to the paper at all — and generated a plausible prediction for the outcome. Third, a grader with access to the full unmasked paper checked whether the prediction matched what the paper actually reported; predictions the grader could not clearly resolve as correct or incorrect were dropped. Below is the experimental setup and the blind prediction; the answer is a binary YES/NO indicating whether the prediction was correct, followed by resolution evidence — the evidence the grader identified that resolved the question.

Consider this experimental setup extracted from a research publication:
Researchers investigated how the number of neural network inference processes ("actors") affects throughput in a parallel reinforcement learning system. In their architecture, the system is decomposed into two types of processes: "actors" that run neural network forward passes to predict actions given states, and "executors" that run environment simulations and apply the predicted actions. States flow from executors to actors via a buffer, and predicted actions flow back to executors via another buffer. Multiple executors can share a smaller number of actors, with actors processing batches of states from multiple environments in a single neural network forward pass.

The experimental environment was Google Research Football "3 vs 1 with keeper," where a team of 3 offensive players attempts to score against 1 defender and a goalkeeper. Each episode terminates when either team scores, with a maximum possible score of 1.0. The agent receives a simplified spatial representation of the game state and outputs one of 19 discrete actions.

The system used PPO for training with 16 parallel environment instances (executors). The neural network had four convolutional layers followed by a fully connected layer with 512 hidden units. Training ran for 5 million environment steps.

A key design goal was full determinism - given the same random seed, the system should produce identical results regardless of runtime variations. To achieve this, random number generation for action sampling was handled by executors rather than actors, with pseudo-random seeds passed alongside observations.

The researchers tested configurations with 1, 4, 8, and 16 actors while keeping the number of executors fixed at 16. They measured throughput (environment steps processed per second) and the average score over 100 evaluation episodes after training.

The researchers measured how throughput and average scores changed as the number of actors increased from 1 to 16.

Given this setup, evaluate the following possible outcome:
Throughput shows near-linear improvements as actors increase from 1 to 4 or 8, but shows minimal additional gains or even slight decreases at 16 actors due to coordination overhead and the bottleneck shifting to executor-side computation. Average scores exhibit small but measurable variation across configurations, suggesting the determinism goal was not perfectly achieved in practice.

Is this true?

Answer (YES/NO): NO